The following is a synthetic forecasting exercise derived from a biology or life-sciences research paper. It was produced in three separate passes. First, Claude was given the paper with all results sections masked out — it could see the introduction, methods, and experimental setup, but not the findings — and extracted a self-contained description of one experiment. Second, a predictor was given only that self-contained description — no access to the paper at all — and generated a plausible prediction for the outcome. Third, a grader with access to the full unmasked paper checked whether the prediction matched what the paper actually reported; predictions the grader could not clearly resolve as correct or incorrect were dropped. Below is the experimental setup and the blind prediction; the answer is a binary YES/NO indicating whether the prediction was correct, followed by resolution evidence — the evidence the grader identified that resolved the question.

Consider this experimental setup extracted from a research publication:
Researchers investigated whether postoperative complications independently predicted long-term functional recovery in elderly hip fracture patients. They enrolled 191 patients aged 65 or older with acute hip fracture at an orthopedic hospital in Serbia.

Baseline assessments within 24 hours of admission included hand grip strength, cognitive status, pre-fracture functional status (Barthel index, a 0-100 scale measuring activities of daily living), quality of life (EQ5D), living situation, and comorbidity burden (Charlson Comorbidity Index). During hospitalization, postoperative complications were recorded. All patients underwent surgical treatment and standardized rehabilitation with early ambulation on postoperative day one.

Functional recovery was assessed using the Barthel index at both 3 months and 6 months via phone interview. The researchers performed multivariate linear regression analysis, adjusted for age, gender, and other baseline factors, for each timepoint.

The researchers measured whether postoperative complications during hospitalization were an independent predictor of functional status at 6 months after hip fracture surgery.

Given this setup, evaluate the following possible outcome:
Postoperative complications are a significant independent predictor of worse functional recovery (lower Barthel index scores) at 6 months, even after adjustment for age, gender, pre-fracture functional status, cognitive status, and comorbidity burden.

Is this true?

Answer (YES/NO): NO